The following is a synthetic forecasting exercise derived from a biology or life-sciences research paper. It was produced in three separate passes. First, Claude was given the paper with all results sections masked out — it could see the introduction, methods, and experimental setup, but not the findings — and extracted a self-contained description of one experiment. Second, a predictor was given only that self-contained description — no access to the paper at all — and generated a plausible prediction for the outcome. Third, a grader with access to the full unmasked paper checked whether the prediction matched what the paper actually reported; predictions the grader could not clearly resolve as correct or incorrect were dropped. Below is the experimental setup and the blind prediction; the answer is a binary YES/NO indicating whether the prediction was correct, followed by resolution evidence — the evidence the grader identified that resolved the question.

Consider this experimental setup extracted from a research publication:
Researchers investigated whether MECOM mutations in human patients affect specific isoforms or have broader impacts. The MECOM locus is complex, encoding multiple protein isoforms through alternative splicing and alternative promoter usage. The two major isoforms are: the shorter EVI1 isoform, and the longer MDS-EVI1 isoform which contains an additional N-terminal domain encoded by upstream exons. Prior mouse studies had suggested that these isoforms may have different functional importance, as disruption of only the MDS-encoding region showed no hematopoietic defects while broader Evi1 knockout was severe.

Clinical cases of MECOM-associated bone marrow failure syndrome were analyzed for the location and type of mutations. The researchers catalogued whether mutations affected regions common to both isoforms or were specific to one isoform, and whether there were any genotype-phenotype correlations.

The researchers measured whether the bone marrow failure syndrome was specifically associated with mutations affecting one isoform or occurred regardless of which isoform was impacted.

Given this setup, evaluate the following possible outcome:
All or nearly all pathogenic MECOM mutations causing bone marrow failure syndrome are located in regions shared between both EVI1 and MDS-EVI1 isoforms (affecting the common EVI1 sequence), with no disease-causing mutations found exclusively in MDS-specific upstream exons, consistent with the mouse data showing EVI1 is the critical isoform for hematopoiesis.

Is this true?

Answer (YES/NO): NO